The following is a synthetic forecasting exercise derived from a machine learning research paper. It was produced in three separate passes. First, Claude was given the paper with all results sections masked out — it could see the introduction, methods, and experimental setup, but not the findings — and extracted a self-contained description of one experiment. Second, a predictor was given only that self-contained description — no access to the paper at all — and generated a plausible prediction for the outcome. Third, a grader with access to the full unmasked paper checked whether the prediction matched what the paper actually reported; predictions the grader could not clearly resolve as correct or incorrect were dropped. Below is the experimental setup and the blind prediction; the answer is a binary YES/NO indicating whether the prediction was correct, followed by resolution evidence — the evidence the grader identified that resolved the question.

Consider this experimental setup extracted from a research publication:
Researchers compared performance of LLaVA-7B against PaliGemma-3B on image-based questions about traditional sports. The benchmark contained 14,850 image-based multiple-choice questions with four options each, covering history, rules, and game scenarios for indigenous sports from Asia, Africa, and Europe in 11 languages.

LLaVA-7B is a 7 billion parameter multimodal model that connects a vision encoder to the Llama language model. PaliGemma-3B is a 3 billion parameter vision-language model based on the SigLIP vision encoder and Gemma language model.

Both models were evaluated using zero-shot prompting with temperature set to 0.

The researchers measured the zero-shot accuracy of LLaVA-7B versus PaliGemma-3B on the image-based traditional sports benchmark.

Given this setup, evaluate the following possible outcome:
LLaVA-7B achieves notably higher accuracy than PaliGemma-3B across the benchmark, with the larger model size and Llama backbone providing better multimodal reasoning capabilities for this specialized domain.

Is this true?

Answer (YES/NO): NO